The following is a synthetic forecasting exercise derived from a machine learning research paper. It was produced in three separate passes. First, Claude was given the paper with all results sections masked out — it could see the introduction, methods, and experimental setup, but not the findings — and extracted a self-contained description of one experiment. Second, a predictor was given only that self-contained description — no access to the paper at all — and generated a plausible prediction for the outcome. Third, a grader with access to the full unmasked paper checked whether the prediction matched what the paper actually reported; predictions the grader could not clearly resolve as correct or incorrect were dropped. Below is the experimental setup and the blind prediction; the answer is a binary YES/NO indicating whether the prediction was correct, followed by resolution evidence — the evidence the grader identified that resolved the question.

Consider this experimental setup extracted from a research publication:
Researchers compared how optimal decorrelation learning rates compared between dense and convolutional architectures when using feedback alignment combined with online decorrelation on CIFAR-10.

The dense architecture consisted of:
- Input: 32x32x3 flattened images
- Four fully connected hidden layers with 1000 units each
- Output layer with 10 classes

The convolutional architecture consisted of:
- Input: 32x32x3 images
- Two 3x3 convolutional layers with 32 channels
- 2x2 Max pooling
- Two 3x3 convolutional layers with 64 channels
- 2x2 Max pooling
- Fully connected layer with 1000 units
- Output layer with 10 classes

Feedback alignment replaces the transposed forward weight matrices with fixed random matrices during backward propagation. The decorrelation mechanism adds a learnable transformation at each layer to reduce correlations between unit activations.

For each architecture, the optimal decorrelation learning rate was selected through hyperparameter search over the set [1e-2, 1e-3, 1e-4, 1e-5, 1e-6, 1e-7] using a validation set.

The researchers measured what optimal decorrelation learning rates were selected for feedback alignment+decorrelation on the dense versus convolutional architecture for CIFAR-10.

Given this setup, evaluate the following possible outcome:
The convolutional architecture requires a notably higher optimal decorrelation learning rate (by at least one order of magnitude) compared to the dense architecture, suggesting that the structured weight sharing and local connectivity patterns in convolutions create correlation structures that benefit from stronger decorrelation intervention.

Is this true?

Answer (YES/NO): YES